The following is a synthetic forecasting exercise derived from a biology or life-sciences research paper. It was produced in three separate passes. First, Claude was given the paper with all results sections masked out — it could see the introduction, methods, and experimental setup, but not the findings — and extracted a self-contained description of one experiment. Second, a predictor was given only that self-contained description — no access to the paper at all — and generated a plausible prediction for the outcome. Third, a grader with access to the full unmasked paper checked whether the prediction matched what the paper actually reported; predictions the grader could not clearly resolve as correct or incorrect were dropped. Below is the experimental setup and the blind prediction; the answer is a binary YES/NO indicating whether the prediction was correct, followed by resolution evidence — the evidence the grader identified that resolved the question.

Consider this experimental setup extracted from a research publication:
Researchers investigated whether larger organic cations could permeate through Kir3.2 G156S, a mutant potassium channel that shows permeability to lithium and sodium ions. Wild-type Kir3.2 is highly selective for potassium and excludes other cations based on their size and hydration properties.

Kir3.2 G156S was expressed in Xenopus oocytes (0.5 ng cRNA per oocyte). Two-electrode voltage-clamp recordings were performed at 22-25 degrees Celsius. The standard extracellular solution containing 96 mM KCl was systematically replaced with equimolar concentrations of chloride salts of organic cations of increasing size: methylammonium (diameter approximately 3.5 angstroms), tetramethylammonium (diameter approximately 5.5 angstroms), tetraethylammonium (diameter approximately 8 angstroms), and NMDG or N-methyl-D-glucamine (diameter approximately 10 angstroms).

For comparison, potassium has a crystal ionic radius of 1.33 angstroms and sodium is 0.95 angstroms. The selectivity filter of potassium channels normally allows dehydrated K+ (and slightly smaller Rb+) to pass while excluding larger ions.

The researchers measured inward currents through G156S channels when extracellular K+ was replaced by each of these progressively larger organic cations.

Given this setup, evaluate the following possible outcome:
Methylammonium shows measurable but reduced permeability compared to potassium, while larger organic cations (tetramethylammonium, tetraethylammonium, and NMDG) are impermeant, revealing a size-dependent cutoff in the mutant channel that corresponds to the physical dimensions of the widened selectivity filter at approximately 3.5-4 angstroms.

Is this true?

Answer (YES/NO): YES